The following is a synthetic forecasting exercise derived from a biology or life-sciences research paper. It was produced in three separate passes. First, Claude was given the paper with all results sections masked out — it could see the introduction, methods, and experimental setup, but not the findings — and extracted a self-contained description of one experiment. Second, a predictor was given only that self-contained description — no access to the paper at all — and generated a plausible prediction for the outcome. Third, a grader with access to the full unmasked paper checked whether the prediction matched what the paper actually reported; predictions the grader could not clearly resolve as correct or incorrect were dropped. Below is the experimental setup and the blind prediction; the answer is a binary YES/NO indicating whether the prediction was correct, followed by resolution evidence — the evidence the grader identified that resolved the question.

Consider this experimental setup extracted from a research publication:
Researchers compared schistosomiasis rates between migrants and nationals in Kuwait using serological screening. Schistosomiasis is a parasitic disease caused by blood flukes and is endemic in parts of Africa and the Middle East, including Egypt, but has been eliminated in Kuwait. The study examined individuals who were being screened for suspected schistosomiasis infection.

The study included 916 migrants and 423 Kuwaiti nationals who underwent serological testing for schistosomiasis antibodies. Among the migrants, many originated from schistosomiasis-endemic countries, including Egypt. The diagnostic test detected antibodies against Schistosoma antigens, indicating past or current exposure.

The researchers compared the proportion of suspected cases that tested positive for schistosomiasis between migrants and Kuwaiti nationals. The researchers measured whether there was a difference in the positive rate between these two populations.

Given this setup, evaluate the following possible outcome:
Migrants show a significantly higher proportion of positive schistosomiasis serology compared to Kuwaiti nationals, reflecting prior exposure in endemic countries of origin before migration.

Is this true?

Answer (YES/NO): YES